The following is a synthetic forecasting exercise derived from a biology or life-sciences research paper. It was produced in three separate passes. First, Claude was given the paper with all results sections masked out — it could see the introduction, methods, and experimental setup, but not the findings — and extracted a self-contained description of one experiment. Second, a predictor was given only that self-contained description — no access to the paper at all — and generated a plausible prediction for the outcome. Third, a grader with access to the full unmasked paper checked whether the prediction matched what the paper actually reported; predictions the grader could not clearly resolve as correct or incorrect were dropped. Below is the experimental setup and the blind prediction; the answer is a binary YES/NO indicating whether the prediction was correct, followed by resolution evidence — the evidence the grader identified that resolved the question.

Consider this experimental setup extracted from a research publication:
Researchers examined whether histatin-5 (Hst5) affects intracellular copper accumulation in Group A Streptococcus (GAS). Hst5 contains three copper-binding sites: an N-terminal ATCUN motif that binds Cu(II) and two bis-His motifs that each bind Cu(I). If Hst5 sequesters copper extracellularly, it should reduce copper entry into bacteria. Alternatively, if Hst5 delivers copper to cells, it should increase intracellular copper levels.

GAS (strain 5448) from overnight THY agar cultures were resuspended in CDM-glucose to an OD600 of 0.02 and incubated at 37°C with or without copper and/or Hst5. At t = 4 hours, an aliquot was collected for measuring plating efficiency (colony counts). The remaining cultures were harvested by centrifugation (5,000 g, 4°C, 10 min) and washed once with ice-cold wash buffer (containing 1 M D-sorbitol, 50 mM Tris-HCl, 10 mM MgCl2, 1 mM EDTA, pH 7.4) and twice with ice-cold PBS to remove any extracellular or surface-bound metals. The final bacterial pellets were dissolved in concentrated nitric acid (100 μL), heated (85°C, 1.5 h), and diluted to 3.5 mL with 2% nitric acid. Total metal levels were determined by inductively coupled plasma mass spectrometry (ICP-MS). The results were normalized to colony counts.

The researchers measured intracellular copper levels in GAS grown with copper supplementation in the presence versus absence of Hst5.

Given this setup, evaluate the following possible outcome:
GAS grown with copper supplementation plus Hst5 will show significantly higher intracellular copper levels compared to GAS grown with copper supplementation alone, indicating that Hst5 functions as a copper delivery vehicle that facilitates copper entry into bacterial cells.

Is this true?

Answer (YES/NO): NO